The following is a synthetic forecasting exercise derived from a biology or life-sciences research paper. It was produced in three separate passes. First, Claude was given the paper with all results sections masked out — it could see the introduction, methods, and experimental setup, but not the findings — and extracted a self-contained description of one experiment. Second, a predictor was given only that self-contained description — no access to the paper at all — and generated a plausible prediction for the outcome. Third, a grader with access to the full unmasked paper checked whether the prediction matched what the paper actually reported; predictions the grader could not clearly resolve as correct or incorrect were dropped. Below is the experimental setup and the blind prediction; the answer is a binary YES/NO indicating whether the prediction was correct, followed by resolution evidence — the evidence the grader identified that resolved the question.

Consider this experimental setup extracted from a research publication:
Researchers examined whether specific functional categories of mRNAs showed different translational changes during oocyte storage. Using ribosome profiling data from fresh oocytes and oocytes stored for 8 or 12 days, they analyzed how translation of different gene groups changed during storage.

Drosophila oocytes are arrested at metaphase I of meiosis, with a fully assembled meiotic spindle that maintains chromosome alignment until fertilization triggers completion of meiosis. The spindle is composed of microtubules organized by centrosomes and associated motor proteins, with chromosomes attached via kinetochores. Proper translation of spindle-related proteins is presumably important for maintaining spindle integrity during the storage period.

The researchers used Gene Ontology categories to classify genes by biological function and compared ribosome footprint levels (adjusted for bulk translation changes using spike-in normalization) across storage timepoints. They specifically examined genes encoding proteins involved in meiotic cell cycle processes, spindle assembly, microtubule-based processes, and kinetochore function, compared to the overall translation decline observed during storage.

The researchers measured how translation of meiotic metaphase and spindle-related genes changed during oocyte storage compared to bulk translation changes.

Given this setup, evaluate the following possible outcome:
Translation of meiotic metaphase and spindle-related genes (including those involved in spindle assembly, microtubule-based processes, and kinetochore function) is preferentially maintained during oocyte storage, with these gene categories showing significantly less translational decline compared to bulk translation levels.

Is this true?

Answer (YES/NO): NO